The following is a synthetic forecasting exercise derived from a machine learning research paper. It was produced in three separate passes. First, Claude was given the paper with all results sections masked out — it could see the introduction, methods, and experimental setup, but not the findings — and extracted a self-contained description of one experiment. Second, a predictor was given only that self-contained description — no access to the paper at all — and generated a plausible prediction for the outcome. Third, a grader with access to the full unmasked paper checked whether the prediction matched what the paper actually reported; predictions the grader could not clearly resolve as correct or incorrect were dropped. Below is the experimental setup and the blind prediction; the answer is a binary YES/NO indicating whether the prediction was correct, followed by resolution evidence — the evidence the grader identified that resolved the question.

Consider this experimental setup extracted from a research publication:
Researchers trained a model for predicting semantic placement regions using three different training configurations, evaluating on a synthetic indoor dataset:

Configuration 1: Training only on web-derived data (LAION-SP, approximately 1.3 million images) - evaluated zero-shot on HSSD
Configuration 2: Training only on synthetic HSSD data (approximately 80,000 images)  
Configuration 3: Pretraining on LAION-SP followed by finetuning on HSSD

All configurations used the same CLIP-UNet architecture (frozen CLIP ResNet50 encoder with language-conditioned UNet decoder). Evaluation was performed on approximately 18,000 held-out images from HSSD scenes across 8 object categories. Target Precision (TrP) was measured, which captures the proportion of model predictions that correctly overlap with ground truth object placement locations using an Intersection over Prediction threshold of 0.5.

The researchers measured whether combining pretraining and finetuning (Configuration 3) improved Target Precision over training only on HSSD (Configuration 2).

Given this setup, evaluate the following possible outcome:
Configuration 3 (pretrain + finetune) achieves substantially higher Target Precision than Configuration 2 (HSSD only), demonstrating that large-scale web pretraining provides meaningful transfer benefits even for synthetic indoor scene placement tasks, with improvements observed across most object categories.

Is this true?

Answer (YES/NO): NO